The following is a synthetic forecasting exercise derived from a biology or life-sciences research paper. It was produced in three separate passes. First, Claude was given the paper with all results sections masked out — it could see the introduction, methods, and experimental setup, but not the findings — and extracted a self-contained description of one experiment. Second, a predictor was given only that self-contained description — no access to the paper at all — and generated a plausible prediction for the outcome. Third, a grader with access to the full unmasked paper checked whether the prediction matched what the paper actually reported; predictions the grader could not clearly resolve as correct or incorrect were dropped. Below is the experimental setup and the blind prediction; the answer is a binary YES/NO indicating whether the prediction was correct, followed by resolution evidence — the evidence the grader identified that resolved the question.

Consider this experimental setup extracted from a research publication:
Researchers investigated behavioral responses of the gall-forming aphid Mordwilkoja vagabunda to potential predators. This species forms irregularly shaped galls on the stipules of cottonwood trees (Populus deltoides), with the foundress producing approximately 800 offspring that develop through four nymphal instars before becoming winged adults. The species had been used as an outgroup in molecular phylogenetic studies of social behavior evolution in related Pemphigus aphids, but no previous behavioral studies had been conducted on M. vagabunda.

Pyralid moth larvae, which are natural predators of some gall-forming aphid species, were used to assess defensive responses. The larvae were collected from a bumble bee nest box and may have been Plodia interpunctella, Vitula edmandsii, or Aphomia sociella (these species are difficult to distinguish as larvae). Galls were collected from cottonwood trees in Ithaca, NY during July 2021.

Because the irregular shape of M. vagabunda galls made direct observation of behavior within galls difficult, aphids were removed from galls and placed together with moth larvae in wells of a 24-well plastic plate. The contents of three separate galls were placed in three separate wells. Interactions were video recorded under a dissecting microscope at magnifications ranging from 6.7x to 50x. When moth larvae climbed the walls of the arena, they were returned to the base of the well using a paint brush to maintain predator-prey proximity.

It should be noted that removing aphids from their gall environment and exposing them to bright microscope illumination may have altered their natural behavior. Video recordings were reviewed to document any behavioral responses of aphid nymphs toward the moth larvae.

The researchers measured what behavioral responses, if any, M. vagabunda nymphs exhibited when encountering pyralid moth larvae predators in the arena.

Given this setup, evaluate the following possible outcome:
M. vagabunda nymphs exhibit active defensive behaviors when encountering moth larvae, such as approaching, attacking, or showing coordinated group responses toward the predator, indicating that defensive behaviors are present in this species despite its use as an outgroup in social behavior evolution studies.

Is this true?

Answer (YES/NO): YES